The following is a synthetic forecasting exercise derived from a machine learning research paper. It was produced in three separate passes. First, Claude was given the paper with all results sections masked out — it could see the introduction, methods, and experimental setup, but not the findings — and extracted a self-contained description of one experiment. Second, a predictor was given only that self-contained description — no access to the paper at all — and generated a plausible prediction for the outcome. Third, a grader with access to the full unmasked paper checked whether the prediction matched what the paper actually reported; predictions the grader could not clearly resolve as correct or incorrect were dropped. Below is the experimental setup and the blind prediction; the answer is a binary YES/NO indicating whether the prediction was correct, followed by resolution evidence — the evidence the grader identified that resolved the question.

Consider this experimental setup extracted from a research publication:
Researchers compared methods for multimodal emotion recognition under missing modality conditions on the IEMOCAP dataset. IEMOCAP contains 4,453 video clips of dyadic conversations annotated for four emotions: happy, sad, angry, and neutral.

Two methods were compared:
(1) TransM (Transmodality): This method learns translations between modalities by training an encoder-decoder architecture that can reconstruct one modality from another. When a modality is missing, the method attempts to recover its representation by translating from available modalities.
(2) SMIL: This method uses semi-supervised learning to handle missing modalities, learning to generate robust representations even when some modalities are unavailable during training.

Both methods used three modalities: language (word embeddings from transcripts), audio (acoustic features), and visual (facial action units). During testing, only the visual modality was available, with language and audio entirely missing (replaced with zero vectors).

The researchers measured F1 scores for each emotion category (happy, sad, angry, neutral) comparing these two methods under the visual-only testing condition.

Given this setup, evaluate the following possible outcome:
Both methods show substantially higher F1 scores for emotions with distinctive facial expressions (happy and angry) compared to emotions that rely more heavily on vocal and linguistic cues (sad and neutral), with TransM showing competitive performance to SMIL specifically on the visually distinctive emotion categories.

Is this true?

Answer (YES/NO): NO